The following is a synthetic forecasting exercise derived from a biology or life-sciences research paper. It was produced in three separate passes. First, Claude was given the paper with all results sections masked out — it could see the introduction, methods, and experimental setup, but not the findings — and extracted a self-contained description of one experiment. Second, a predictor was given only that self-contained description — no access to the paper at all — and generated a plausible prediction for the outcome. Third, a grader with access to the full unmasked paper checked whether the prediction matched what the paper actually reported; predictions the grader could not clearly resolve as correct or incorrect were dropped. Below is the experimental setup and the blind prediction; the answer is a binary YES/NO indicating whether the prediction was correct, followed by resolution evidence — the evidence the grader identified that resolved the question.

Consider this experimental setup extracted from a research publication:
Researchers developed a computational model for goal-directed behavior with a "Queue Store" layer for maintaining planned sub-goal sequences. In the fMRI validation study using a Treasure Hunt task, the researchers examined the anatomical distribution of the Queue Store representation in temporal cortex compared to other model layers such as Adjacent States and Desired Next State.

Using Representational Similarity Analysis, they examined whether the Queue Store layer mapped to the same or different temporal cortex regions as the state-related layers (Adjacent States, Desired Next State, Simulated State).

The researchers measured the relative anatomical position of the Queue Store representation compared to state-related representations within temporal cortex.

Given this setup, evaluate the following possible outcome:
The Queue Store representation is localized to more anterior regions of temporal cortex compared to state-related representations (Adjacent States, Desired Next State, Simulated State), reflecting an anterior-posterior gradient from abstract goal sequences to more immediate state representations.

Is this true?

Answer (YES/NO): NO